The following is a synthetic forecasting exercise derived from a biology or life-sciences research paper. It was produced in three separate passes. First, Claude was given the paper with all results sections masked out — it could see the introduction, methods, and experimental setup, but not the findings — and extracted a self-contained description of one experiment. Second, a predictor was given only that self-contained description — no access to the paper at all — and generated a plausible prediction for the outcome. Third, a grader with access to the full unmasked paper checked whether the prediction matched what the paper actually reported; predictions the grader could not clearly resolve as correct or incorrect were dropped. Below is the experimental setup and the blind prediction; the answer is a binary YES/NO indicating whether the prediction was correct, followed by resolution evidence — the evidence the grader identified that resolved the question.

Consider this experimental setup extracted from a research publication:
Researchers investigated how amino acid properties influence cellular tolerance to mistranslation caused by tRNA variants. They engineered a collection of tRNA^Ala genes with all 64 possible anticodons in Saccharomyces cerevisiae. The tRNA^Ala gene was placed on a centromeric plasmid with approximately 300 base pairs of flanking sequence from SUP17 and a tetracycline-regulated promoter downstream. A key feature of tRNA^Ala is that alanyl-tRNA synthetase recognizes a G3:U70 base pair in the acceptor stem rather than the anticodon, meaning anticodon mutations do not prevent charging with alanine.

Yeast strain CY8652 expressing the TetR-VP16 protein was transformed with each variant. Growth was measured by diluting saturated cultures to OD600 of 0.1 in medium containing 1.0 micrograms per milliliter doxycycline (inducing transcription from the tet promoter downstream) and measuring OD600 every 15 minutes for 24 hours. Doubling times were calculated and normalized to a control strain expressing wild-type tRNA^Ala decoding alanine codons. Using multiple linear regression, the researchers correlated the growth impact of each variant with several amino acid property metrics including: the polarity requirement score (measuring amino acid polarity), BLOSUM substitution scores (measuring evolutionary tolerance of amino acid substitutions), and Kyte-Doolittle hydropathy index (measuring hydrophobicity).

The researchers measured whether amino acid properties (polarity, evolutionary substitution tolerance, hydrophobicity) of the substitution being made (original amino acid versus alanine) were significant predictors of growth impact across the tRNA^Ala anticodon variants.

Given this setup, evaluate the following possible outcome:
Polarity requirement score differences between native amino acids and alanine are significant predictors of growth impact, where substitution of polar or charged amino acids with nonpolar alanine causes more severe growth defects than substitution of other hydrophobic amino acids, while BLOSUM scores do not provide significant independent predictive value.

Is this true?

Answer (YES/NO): NO